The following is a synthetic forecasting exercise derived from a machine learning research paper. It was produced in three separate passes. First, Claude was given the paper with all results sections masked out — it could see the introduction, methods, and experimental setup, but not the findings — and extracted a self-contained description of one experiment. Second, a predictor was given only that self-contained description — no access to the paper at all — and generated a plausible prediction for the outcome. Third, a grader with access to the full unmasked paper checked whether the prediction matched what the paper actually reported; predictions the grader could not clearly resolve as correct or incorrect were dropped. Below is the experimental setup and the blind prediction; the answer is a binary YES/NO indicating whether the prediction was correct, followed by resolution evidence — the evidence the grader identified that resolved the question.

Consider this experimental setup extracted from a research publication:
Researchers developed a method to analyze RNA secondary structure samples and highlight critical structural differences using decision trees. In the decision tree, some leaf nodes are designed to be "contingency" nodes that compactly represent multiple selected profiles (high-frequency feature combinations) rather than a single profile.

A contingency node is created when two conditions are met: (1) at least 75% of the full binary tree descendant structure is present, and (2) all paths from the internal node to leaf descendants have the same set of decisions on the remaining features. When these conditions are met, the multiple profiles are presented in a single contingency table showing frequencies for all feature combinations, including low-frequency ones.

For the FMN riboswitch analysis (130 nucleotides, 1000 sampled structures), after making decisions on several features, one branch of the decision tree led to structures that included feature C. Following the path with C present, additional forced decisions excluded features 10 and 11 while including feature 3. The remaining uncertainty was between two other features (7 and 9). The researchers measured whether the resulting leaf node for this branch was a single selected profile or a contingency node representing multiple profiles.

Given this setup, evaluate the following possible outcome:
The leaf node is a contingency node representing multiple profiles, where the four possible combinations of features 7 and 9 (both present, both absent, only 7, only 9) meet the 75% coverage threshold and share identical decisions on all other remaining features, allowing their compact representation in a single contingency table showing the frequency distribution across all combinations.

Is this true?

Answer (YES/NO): YES